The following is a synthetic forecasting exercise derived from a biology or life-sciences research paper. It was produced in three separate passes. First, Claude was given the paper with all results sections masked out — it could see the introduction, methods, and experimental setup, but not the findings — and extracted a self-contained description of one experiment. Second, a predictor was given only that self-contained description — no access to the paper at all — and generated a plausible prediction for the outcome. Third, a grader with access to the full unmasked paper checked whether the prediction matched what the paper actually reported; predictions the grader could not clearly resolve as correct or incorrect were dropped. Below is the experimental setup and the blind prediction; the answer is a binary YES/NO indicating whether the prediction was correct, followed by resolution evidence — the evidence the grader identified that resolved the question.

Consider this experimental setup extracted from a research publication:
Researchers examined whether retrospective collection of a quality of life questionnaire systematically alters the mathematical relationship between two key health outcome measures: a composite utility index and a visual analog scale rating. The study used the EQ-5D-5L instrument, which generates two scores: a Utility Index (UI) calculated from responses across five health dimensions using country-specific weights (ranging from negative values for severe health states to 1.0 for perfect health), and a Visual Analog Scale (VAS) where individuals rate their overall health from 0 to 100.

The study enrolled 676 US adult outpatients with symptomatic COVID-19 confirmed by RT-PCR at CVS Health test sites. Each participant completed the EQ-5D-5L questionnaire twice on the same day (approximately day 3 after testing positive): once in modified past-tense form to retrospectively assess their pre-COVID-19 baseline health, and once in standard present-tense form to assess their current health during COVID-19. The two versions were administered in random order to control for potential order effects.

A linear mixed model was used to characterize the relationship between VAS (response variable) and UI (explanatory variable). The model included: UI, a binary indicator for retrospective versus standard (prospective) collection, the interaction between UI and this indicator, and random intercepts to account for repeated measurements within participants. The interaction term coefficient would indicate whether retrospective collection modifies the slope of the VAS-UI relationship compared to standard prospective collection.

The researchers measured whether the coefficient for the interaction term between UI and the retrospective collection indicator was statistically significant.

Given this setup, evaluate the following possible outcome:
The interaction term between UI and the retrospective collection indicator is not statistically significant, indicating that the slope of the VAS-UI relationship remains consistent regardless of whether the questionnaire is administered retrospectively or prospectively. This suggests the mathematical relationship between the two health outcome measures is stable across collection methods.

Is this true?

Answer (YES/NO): YES